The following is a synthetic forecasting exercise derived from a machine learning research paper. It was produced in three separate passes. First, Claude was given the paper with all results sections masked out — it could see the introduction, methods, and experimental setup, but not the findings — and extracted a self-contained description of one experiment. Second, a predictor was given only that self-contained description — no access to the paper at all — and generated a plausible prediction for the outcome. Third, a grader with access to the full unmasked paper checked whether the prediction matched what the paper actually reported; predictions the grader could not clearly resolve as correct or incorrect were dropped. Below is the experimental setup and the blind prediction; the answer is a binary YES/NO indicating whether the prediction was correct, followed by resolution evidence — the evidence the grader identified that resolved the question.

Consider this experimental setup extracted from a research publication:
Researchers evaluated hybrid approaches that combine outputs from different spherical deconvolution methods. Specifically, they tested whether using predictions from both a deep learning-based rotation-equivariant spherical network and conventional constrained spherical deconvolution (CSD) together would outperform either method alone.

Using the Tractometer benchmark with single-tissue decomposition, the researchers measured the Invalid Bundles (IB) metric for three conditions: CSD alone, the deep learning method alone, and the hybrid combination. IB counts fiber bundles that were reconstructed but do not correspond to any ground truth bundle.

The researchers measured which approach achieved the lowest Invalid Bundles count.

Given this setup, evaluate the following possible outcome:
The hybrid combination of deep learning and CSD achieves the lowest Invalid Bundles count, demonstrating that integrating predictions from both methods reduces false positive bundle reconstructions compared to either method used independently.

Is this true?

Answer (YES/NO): YES